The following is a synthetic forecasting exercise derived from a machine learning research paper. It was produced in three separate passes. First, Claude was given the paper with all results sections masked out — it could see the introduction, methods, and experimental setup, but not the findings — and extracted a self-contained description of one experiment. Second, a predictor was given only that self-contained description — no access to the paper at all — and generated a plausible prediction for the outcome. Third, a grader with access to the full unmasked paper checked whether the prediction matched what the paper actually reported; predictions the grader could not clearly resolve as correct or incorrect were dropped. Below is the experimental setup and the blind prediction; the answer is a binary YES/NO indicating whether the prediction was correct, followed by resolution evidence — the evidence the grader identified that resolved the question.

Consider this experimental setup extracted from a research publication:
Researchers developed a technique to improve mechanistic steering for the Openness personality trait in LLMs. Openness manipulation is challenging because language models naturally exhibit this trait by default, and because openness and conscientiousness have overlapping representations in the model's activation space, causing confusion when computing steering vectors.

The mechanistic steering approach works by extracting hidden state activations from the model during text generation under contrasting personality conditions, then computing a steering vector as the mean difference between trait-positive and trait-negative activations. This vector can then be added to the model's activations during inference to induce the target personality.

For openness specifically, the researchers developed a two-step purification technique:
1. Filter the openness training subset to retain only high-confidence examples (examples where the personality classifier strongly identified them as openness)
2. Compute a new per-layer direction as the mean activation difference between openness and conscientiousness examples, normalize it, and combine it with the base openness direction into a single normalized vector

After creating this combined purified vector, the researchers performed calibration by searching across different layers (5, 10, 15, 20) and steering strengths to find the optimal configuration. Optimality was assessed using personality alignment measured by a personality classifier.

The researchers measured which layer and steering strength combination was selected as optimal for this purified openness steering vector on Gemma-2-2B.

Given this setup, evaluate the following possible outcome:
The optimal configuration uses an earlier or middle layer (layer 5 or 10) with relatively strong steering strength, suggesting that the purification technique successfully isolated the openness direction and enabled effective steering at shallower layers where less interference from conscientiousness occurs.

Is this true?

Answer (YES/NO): NO